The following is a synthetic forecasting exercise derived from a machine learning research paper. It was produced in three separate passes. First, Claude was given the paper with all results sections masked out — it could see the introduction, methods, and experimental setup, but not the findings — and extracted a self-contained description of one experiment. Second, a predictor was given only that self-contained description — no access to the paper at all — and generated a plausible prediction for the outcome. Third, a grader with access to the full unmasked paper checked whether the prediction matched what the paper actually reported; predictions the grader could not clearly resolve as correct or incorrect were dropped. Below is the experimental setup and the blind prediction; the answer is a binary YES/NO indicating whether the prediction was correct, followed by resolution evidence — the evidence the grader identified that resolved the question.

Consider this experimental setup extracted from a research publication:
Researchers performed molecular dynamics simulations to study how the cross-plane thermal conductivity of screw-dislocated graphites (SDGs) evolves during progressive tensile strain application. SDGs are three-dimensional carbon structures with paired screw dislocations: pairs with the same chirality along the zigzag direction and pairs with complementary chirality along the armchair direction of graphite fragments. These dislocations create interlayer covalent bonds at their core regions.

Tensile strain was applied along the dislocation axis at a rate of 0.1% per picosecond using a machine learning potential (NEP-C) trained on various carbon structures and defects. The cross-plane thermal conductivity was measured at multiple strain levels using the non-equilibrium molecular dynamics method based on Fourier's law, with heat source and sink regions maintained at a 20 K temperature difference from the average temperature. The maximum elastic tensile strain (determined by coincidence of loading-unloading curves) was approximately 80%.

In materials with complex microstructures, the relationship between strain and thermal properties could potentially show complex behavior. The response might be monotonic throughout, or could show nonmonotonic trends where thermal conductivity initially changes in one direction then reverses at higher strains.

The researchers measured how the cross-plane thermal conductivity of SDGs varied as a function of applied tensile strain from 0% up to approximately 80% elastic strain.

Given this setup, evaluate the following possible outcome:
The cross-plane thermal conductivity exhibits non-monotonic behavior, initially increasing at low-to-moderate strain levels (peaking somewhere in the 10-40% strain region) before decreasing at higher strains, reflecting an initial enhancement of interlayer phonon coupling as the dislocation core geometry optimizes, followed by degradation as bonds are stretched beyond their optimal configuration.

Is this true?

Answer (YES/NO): NO